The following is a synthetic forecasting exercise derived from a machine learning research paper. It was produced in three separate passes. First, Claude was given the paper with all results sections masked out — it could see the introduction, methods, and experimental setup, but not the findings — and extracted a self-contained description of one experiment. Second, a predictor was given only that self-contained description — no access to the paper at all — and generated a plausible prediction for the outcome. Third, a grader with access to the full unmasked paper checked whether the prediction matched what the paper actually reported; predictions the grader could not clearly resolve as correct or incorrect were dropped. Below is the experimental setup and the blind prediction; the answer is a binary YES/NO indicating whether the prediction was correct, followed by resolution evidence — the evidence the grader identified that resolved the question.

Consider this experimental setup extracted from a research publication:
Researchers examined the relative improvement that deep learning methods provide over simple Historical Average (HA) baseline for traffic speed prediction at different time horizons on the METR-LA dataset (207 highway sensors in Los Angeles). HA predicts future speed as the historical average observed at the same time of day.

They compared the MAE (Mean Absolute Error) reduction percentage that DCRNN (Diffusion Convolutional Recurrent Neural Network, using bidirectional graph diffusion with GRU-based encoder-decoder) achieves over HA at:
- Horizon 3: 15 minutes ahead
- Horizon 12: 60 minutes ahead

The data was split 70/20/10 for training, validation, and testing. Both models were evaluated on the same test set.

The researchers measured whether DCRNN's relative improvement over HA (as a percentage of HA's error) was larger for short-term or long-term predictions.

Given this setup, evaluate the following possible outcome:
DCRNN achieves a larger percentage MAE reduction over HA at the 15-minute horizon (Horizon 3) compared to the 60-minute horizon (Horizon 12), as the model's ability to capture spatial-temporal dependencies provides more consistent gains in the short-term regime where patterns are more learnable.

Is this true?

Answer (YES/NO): YES